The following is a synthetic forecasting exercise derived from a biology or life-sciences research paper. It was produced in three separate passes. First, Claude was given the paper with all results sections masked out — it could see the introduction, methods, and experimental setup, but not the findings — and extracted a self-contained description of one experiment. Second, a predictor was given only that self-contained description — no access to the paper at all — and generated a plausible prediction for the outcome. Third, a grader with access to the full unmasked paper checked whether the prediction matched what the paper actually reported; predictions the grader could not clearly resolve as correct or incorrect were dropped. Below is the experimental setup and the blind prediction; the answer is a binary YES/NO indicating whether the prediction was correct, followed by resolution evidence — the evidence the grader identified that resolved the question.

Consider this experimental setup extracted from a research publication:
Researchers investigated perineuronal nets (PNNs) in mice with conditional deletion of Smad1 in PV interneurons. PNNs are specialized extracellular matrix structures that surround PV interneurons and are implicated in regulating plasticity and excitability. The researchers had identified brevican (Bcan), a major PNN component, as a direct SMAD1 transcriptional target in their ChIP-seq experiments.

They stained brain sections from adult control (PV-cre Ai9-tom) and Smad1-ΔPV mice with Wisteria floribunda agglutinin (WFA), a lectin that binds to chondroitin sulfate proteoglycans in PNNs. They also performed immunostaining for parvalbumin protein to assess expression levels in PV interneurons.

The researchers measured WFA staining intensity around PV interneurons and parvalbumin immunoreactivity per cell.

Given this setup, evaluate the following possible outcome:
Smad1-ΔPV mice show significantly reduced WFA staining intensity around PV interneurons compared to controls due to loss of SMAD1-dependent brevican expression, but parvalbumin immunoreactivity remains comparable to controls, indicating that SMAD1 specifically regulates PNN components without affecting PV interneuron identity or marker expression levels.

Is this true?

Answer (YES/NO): NO